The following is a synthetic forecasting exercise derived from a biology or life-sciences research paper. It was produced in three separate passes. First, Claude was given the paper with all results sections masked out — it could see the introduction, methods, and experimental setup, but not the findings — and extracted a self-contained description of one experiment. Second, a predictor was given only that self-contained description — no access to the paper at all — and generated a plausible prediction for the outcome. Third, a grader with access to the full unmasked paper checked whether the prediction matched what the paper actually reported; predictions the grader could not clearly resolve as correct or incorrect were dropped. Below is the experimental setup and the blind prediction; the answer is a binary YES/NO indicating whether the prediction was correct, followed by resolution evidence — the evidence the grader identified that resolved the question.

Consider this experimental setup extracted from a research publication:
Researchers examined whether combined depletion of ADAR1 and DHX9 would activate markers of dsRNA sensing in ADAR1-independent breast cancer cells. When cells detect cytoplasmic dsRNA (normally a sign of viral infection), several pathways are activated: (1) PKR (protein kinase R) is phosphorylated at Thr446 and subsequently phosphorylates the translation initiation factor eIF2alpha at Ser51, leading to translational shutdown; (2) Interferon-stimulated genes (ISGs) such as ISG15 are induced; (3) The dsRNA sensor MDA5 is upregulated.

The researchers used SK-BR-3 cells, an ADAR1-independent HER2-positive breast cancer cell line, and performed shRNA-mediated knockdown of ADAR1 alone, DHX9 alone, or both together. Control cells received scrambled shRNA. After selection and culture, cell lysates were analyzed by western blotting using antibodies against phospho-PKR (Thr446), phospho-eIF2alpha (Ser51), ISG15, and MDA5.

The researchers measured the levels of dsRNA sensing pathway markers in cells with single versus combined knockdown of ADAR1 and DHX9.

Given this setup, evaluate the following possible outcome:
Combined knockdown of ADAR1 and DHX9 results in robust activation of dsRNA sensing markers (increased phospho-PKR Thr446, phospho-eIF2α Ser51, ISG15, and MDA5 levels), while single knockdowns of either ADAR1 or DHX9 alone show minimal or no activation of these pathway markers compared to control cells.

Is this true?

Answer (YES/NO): NO